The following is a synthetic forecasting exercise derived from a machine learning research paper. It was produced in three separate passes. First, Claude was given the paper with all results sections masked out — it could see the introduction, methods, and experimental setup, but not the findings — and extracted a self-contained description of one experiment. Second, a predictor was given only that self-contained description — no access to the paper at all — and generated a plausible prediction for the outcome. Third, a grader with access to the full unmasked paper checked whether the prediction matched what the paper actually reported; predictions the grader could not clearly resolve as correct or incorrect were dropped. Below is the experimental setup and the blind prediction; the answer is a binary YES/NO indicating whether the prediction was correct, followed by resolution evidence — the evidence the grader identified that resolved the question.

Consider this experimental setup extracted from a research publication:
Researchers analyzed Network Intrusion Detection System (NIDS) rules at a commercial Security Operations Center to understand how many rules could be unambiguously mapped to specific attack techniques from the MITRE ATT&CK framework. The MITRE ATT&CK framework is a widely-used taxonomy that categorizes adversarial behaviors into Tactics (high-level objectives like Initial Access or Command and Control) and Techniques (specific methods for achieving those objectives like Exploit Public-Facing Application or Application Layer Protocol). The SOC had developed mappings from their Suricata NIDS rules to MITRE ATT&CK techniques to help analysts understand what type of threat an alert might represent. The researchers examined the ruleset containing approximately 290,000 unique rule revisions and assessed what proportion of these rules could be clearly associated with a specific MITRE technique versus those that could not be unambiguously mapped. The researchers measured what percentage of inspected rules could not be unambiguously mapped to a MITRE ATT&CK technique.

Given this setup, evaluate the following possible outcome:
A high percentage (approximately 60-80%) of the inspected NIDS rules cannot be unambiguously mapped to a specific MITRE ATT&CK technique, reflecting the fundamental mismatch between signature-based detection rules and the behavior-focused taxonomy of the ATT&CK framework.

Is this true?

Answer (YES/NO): NO